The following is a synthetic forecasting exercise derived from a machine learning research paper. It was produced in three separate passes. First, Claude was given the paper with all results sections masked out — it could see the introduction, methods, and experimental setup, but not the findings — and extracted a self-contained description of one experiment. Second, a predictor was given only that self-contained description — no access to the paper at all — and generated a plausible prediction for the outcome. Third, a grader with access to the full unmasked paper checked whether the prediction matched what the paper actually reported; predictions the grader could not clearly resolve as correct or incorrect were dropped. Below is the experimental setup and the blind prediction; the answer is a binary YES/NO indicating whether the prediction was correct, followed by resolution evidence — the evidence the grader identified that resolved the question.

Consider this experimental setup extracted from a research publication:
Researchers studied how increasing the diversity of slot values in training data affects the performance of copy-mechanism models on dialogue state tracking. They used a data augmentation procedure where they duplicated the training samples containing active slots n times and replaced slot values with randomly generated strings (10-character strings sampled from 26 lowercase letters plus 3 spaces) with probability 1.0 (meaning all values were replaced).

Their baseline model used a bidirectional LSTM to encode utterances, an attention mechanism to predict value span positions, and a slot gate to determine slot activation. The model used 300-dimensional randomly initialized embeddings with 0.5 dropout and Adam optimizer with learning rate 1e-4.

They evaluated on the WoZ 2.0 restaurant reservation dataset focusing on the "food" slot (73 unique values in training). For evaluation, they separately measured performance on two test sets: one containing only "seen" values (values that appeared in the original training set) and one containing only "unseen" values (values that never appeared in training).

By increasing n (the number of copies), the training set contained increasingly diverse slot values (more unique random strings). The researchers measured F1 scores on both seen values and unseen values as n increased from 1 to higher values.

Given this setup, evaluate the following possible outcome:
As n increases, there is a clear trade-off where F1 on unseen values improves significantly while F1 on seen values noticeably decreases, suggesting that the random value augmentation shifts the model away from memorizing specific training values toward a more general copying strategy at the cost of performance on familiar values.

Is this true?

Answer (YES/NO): NO